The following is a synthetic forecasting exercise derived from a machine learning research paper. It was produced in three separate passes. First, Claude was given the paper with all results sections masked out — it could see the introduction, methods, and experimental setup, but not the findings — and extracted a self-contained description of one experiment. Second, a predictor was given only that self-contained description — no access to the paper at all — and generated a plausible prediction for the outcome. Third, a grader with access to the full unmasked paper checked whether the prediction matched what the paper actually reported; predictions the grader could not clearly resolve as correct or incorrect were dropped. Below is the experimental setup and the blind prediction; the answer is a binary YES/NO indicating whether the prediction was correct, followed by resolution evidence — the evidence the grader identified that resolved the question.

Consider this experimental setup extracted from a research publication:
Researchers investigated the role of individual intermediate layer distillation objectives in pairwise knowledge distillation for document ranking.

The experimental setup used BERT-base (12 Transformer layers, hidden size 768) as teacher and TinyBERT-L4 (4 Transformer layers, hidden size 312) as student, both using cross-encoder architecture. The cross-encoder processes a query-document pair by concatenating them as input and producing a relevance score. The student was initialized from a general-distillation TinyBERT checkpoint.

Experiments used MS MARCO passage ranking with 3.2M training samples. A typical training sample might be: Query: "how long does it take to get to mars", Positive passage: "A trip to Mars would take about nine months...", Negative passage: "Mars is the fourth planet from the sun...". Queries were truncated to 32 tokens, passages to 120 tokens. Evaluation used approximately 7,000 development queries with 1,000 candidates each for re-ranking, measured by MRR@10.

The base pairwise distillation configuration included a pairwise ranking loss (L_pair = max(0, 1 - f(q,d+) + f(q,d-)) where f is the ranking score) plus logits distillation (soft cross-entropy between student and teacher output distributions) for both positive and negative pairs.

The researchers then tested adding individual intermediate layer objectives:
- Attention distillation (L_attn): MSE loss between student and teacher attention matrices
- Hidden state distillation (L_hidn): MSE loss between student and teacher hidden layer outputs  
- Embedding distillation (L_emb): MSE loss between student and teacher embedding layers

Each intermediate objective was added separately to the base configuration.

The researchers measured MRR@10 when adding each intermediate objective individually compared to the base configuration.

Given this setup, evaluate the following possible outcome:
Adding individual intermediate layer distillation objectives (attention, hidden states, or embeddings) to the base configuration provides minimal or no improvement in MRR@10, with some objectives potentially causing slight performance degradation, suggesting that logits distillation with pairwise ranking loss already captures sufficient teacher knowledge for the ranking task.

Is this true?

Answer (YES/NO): YES